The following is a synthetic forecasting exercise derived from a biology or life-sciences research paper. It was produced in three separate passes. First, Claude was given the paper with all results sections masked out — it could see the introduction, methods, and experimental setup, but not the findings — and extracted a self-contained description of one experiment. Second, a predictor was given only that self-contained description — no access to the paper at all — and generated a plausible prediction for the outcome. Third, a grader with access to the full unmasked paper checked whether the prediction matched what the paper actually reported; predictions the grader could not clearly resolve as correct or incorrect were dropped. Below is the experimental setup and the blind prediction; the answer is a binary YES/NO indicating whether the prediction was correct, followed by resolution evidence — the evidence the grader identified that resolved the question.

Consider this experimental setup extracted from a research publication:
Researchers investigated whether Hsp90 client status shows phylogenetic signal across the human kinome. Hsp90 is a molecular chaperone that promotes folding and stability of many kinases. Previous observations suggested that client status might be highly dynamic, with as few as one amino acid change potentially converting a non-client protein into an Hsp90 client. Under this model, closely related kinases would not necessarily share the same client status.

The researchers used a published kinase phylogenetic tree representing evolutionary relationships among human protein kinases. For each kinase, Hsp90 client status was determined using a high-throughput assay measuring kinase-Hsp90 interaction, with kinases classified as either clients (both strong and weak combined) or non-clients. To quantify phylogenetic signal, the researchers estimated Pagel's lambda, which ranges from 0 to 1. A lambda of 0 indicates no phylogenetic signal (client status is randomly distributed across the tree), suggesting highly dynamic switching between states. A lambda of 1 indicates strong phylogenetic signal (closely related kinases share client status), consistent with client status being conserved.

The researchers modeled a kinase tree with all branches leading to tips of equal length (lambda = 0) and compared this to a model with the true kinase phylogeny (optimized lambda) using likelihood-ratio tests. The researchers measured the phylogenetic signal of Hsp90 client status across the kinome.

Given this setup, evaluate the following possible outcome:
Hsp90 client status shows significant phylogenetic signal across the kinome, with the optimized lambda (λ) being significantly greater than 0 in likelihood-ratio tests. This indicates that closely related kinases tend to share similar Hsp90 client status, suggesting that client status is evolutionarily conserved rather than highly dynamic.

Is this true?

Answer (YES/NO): YES